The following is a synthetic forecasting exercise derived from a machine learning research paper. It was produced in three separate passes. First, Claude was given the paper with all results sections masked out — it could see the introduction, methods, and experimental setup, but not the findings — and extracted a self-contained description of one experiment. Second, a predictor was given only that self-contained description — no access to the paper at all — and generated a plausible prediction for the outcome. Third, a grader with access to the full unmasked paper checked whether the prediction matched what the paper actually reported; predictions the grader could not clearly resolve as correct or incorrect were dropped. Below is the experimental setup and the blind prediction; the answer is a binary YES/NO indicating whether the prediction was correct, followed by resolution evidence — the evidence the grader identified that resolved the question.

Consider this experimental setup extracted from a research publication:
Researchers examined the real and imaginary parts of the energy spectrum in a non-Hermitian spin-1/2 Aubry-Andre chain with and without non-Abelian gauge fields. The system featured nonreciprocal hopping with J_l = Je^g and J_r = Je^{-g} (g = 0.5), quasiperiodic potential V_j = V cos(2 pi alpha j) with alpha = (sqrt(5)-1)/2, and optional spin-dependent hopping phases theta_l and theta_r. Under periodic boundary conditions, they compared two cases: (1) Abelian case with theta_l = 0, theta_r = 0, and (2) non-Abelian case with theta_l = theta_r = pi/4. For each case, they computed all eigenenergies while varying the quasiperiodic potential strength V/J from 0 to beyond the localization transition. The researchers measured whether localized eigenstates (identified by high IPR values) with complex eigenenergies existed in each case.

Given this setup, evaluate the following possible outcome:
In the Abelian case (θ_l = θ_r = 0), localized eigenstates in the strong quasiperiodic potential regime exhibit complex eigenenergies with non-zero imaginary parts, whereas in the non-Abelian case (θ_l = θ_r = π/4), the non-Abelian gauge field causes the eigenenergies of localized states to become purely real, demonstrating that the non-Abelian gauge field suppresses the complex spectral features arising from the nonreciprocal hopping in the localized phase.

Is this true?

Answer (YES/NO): NO